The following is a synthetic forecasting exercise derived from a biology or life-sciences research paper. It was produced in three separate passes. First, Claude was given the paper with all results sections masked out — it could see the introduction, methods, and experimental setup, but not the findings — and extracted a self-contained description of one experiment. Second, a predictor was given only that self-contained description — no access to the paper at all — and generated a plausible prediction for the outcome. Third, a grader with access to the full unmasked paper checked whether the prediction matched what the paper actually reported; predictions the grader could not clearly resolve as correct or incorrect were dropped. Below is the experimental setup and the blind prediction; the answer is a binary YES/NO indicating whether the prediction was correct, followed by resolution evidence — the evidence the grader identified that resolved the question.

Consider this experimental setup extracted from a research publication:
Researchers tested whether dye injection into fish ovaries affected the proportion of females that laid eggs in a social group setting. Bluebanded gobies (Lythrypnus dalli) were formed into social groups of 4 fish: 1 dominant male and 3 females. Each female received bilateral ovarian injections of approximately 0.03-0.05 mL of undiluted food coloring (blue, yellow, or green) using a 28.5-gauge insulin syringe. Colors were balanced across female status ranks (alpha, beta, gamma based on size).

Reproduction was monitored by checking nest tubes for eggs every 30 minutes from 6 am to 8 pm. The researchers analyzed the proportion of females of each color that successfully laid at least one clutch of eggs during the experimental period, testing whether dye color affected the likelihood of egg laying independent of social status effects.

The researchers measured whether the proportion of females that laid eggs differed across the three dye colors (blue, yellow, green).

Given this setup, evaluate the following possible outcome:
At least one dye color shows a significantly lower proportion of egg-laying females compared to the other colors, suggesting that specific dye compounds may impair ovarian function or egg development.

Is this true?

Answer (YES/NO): YES